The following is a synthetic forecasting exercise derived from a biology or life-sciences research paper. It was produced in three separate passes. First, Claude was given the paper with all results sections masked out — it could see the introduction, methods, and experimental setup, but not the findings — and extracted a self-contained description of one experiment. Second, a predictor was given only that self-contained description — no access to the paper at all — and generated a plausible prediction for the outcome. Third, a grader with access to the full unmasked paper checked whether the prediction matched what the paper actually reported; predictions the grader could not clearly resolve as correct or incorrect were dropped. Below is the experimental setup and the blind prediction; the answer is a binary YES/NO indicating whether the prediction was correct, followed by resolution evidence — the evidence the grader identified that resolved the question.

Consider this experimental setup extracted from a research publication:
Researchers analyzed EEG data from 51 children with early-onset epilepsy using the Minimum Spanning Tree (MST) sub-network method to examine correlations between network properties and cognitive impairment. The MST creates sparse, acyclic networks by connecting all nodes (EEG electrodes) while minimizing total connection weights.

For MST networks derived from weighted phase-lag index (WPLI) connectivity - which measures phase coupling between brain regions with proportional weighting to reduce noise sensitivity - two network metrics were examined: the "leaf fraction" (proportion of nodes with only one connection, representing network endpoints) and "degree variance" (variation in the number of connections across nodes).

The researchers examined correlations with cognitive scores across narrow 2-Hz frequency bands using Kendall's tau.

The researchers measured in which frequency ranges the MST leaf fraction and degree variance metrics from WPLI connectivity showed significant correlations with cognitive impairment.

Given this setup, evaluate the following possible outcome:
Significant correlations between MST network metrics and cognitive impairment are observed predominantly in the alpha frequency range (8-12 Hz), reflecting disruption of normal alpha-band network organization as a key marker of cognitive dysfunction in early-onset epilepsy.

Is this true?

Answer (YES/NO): NO